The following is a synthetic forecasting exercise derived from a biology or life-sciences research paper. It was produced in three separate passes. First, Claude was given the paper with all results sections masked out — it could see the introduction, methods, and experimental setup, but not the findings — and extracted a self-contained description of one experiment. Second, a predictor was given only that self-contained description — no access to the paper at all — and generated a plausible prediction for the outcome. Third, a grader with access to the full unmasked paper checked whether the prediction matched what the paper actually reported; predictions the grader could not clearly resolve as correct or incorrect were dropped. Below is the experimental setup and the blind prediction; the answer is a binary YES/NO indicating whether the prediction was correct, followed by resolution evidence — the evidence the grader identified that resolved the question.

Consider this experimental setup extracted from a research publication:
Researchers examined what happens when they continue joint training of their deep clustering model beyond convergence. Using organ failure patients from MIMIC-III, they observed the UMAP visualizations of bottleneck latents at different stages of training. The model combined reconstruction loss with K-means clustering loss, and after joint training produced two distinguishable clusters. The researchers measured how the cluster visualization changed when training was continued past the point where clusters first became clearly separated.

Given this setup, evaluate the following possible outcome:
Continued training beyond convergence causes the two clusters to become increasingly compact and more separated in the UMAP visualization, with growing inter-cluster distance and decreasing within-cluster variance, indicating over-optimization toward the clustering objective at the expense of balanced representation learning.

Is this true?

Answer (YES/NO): NO